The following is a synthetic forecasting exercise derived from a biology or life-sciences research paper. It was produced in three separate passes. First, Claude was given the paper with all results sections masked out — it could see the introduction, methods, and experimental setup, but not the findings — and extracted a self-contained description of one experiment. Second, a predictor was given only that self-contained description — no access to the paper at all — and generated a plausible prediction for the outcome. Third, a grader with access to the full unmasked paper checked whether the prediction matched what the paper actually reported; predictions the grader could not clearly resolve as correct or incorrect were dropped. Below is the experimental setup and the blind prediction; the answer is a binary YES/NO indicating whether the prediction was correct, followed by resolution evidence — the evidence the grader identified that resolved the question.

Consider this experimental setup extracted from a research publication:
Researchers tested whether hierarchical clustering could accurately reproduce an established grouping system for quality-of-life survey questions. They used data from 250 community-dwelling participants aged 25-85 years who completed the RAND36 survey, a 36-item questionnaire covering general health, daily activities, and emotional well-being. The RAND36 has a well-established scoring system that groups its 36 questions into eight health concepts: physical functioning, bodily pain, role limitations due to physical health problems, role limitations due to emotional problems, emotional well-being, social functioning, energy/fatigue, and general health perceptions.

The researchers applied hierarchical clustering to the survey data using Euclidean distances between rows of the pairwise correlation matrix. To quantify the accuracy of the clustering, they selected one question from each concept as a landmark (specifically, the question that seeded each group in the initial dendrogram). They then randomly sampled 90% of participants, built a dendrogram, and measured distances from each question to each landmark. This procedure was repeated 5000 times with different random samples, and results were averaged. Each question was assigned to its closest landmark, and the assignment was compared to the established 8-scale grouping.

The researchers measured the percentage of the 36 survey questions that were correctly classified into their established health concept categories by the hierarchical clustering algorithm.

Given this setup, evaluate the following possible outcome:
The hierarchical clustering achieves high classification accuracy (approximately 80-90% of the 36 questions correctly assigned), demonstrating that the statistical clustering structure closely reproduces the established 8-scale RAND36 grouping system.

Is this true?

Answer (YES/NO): NO